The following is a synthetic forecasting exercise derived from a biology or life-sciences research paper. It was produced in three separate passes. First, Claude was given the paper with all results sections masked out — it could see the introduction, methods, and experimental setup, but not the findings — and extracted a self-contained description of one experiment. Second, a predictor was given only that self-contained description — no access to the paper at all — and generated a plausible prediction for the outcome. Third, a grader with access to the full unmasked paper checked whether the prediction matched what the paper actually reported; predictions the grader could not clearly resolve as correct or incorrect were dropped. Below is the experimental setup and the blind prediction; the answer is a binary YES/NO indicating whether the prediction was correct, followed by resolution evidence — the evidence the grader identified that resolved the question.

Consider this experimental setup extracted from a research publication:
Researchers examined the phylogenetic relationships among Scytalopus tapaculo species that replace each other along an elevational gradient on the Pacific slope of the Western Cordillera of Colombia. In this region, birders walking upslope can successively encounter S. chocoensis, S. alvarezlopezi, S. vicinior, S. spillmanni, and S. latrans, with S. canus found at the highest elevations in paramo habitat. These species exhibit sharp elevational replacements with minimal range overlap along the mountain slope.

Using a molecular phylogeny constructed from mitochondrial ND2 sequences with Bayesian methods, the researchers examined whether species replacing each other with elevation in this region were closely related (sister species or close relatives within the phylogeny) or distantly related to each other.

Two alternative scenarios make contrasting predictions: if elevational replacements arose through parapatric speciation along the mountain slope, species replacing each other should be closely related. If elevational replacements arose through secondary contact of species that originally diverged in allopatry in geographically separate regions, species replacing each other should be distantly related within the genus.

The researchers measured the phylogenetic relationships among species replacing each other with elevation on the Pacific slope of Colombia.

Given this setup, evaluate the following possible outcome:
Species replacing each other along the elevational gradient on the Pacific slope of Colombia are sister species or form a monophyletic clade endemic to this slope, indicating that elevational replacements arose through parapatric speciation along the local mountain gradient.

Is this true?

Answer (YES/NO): NO